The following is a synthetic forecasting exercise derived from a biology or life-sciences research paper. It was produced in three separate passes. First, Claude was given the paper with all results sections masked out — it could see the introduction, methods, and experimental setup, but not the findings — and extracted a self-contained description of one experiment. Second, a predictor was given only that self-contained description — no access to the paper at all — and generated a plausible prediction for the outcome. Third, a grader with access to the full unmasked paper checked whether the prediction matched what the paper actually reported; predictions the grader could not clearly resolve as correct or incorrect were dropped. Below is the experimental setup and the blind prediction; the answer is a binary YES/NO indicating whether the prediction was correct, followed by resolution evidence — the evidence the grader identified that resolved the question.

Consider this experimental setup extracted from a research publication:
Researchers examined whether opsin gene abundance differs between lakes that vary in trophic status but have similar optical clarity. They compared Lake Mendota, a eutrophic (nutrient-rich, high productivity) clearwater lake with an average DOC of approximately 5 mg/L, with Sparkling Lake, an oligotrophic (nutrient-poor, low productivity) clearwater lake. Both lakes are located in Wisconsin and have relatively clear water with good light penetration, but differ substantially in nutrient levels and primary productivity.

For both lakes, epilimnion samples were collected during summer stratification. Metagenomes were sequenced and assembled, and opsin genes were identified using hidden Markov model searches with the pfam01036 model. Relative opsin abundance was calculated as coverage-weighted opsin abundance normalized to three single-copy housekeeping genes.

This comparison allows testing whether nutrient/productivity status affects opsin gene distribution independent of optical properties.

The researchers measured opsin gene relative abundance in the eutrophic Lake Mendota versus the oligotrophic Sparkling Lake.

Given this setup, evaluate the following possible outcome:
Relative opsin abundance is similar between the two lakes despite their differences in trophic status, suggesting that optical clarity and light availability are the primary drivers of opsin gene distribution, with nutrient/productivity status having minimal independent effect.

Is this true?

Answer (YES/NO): YES